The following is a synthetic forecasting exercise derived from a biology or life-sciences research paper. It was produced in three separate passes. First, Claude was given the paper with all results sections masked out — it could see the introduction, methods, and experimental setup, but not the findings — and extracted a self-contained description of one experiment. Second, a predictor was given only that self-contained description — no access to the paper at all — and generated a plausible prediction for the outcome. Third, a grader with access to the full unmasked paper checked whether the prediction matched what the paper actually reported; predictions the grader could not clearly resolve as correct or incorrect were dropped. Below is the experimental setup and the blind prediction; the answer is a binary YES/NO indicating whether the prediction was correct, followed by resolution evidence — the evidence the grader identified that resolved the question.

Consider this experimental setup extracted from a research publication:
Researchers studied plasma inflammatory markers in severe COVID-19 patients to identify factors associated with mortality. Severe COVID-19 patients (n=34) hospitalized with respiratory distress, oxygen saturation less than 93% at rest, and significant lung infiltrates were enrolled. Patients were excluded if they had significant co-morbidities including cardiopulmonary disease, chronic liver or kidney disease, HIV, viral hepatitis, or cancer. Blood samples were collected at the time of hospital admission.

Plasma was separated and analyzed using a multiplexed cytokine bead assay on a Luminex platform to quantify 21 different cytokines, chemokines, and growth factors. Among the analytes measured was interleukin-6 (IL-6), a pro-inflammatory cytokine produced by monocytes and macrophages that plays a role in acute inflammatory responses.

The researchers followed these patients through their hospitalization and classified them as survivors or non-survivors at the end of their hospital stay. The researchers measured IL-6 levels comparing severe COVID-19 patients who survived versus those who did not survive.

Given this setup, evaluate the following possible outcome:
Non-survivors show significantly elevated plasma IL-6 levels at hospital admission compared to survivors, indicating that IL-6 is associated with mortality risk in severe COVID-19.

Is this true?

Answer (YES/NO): YES